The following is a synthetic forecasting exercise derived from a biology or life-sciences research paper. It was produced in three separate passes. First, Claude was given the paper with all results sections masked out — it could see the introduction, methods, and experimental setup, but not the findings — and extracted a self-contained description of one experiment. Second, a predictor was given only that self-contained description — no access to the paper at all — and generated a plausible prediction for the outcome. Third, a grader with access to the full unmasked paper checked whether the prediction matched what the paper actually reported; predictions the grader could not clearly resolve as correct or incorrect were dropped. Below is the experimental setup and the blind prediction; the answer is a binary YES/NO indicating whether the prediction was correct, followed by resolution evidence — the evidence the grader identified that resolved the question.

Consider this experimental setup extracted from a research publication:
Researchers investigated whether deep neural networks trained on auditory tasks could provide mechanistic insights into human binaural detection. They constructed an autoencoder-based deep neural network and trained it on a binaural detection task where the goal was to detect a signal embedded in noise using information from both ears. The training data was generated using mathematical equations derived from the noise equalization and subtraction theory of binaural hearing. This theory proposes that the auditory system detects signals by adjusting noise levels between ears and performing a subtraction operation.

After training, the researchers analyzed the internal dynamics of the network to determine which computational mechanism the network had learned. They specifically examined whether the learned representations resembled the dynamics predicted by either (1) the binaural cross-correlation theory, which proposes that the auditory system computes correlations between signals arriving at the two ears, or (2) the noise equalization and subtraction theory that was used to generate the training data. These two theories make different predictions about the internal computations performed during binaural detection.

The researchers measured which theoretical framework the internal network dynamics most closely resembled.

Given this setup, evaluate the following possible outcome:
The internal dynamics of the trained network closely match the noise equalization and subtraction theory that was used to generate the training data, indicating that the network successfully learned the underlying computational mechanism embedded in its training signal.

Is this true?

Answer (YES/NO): NO